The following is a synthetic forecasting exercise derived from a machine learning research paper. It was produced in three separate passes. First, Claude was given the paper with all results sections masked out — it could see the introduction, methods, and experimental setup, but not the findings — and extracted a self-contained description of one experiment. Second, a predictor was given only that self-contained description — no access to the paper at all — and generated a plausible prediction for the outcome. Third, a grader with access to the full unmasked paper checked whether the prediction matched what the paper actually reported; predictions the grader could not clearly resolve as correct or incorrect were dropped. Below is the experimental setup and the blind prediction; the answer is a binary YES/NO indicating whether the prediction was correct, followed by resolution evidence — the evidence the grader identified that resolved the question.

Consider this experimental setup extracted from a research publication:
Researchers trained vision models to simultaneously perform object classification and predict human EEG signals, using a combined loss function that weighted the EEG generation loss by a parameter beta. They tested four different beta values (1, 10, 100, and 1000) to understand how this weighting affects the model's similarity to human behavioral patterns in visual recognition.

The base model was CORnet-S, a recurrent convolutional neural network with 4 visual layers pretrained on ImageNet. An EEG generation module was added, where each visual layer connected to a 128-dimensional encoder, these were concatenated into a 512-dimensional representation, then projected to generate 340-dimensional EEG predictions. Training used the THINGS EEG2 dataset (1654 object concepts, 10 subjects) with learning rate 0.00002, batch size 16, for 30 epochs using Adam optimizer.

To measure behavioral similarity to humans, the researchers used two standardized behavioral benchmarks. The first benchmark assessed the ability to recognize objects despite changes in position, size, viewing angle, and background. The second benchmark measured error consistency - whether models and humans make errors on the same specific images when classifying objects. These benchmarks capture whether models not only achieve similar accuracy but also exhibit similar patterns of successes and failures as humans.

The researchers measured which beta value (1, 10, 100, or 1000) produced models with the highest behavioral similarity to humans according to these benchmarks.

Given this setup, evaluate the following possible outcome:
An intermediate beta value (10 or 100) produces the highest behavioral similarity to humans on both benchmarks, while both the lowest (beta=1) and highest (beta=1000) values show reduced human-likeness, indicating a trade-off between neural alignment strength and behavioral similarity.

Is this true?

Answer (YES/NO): YES